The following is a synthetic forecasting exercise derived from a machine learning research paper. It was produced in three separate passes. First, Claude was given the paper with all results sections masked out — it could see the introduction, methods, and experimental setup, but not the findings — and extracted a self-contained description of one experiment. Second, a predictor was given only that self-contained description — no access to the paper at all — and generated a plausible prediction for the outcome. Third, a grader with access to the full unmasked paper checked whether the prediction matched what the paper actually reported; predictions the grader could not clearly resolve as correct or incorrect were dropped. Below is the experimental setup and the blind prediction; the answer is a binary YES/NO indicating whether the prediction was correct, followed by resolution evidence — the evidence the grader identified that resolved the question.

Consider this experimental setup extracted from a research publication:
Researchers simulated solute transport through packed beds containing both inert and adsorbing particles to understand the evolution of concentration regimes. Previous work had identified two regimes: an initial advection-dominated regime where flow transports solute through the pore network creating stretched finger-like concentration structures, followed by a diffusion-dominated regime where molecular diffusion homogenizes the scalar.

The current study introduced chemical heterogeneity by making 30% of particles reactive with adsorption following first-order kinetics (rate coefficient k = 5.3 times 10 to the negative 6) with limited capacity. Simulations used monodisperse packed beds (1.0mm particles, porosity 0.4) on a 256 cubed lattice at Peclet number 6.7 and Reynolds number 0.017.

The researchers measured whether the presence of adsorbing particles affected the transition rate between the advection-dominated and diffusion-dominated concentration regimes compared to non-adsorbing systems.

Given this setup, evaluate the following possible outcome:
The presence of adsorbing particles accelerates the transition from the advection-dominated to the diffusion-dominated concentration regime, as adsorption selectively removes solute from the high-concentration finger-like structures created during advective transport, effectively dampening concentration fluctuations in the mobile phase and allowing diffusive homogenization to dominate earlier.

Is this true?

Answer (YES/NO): NO